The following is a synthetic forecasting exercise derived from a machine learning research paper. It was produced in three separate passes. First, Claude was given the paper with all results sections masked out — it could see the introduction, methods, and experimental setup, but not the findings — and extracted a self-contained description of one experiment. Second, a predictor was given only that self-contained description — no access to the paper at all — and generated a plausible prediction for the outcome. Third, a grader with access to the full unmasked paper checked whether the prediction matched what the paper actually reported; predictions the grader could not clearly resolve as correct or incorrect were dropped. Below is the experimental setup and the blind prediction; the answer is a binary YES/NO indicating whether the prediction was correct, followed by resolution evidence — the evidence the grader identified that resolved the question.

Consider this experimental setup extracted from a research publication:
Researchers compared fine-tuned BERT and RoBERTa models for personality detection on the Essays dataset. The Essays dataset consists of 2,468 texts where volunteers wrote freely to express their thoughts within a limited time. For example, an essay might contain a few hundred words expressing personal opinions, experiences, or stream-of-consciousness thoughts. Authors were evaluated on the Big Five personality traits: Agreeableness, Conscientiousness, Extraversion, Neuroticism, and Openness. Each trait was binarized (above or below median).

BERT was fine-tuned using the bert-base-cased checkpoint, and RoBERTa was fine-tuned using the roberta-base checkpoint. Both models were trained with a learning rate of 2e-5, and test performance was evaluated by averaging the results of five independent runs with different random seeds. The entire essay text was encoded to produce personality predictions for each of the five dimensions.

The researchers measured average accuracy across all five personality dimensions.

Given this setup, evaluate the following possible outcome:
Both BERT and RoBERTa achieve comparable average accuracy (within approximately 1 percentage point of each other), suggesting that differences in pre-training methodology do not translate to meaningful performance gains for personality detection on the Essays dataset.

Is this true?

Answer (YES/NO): YES